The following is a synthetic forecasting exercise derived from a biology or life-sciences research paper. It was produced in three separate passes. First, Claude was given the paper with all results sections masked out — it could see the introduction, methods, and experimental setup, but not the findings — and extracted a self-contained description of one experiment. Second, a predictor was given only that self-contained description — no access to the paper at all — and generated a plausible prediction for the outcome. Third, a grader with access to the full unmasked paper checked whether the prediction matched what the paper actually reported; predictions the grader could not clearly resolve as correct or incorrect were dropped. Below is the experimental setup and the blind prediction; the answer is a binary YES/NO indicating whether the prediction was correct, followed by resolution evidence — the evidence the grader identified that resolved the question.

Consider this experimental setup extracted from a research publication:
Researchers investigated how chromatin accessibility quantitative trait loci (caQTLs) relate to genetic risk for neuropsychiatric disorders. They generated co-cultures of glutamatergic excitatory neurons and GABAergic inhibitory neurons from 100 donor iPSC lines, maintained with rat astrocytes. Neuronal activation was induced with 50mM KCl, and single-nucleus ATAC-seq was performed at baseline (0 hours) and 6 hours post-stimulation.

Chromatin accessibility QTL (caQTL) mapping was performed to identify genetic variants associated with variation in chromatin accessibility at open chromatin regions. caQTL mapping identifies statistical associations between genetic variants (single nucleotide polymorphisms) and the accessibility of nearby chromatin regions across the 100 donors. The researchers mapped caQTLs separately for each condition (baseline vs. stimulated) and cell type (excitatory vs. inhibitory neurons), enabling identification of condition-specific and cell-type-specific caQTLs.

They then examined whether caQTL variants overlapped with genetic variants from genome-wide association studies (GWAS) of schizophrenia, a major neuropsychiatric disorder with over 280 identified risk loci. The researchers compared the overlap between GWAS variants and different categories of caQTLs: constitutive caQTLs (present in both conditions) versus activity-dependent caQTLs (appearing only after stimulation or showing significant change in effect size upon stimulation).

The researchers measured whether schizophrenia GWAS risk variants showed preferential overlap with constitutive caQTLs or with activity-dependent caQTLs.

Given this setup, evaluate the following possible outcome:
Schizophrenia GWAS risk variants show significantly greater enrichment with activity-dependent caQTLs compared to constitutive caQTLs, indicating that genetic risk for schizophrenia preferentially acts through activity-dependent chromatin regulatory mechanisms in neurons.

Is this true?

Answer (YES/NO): YES